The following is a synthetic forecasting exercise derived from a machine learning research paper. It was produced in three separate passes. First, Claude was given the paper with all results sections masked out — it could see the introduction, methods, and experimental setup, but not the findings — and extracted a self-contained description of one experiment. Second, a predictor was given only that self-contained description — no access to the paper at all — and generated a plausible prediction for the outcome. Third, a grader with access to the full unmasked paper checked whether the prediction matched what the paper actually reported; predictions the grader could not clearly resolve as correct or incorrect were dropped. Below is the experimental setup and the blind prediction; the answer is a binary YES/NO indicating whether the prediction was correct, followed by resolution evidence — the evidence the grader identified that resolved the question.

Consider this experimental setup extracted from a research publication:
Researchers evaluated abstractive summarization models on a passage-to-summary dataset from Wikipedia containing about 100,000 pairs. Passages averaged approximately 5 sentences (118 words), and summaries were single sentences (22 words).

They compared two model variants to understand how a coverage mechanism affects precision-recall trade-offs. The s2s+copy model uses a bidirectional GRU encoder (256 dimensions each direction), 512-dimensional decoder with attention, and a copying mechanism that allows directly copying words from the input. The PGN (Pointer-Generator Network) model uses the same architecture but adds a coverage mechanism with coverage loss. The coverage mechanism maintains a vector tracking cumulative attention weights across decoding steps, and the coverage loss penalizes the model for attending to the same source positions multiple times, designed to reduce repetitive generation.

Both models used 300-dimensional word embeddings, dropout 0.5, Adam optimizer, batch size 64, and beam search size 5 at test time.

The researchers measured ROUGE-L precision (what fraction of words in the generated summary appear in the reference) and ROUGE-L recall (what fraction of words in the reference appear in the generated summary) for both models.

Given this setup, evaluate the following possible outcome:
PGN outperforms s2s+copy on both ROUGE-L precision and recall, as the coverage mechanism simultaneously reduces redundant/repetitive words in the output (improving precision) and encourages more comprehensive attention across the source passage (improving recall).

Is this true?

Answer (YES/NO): NO